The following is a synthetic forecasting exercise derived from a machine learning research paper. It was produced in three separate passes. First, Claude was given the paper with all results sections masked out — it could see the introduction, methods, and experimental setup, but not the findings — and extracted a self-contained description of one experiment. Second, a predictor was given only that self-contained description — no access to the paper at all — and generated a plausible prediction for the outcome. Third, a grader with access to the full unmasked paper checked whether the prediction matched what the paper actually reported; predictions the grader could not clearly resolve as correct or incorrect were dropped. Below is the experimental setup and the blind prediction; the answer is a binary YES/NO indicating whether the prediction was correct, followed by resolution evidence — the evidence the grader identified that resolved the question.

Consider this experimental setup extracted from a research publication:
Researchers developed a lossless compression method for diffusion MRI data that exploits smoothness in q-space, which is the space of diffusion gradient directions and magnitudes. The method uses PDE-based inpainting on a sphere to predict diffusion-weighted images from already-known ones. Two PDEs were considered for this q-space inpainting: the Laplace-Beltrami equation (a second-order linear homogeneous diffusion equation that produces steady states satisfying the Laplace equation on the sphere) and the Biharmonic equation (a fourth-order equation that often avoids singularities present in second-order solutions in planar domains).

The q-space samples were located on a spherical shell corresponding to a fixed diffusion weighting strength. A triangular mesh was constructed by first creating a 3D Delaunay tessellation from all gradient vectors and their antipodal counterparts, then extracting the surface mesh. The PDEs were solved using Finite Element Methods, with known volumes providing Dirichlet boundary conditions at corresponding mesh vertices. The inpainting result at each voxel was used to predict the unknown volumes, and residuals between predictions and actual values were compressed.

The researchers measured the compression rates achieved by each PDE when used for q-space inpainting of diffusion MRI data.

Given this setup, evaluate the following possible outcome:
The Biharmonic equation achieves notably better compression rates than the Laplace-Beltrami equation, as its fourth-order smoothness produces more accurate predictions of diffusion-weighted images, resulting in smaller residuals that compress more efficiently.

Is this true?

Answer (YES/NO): NO